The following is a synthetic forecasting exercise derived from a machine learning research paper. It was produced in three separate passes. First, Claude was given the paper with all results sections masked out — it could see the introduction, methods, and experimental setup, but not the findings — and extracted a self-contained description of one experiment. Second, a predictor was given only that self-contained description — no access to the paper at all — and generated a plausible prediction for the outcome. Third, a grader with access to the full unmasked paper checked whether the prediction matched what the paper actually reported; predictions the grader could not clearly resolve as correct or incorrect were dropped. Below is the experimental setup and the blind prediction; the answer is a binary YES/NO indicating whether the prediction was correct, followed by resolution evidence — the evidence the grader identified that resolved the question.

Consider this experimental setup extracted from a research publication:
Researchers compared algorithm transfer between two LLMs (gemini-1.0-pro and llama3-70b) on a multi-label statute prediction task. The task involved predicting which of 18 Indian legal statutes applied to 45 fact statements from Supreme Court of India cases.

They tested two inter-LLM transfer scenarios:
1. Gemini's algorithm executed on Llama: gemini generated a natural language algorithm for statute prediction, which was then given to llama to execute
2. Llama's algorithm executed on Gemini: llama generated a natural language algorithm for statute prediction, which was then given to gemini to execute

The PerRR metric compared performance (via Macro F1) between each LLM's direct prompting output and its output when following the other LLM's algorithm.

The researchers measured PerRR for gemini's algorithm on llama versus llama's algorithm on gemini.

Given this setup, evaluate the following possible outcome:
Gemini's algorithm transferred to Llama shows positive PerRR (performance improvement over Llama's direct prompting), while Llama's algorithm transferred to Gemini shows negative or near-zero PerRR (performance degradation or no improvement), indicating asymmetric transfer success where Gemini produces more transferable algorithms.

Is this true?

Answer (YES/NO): NO